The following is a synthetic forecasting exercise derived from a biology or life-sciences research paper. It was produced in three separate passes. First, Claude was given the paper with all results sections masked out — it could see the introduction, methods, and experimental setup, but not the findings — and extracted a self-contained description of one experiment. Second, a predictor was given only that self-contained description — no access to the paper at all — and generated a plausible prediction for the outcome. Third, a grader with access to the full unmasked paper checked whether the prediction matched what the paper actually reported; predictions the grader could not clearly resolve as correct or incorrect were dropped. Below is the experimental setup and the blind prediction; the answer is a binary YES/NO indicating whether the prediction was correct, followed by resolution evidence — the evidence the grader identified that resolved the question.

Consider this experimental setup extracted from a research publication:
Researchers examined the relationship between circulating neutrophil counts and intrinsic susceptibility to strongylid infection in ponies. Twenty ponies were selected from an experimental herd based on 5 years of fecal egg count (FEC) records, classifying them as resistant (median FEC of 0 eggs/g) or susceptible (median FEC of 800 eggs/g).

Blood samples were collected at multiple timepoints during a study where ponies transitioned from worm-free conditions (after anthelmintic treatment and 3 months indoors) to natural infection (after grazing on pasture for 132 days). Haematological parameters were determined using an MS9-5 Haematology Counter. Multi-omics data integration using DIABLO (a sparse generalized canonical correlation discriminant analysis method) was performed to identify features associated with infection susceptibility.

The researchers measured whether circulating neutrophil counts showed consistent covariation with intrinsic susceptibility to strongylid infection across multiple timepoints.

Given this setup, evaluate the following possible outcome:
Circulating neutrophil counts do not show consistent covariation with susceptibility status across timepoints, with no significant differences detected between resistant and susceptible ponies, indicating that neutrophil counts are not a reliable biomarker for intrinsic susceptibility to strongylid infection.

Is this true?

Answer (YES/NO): NO